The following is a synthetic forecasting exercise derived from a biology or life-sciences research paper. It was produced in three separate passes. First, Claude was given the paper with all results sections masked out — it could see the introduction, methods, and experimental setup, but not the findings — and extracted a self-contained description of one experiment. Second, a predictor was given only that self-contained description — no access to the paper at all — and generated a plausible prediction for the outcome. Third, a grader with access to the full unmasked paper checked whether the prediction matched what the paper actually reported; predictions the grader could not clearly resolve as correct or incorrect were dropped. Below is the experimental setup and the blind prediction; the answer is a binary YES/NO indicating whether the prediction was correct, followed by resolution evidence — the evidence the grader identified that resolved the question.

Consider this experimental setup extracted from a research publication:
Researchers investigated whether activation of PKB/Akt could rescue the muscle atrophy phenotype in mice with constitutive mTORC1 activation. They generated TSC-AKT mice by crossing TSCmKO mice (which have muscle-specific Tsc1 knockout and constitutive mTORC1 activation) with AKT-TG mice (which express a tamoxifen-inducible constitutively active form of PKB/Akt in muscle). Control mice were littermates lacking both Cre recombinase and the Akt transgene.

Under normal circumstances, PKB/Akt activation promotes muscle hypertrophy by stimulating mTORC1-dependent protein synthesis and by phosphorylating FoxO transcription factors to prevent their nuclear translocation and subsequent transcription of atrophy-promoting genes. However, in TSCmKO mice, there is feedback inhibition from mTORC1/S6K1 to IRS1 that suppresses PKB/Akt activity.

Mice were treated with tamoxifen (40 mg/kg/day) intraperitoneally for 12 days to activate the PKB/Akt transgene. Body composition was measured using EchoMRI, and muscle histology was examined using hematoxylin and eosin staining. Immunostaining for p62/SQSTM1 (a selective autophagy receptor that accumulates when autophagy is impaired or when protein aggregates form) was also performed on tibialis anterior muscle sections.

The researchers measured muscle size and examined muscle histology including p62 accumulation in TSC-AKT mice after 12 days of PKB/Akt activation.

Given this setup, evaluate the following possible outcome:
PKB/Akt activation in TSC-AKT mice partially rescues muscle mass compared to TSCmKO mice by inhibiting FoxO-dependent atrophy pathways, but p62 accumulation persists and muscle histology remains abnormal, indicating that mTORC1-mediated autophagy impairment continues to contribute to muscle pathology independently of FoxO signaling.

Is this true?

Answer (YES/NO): NO